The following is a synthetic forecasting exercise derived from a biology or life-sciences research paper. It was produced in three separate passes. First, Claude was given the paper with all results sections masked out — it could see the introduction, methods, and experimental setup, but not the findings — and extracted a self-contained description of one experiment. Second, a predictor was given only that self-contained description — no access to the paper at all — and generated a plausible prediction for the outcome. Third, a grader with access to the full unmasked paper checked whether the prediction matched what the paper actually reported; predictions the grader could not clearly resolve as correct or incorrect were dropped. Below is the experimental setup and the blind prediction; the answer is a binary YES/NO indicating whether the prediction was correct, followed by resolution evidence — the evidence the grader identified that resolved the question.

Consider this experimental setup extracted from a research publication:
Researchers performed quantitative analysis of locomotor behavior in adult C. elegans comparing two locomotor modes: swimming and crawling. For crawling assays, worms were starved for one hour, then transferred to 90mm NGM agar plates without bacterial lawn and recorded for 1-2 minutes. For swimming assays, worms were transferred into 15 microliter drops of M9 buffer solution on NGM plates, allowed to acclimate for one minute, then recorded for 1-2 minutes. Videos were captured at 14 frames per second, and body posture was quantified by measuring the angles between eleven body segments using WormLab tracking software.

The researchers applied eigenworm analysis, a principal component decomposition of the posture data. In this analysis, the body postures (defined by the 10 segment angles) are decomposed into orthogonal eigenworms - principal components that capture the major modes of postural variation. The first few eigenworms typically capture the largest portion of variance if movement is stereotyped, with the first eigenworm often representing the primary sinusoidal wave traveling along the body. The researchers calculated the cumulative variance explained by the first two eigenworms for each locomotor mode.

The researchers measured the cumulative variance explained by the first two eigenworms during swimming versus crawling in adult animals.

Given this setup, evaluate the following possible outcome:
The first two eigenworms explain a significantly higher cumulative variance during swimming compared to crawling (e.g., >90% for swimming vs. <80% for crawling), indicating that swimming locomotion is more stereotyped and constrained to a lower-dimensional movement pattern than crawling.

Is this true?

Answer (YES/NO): NO